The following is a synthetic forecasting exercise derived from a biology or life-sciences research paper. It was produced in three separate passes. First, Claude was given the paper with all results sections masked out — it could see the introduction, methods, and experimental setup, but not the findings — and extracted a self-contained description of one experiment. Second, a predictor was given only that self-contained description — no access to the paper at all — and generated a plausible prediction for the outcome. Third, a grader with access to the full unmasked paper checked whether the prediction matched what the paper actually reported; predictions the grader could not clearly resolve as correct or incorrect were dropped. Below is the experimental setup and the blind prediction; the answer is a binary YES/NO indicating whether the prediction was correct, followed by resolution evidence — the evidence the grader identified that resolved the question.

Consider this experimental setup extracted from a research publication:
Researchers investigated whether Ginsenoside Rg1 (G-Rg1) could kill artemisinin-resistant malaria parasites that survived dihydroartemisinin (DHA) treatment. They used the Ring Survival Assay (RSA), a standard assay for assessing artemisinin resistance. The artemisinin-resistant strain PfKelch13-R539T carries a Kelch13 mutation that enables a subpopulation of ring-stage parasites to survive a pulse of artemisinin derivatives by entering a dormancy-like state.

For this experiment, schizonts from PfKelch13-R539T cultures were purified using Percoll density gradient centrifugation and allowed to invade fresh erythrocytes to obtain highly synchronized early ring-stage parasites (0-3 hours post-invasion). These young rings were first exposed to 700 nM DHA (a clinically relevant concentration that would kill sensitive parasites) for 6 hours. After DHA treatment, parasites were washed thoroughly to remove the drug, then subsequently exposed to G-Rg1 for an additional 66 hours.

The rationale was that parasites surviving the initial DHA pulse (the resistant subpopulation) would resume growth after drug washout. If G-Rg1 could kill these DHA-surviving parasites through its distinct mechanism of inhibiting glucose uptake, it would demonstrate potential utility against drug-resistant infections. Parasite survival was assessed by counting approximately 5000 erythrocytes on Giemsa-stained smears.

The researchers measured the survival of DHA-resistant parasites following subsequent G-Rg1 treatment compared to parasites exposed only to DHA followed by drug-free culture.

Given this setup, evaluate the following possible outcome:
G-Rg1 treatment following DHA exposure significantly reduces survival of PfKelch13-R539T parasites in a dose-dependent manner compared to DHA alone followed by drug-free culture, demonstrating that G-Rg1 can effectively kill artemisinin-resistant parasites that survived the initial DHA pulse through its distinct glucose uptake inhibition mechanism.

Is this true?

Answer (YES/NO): YES